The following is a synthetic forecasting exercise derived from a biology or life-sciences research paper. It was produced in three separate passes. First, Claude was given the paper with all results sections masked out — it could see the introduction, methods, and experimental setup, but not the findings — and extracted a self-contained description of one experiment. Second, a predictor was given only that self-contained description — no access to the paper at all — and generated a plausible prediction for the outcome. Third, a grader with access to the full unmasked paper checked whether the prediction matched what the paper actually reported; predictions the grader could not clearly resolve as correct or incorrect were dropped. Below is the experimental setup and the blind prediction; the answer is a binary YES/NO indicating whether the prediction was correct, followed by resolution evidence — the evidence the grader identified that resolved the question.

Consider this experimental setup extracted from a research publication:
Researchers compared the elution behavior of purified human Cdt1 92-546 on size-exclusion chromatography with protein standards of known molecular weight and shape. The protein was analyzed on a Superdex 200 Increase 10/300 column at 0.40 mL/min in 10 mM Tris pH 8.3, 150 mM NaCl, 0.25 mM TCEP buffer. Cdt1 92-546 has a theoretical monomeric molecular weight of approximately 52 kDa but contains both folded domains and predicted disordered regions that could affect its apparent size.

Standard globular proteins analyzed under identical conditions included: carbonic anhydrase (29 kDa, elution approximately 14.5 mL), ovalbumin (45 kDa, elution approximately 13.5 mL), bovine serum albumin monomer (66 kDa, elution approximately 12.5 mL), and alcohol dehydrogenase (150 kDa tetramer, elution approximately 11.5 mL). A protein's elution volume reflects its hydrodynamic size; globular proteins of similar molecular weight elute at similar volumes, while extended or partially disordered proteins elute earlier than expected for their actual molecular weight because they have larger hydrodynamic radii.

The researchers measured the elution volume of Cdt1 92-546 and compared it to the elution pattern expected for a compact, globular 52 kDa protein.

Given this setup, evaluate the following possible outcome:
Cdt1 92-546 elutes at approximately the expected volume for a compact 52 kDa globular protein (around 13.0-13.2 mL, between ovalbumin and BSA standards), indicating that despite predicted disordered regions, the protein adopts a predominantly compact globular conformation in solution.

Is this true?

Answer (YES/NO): NO